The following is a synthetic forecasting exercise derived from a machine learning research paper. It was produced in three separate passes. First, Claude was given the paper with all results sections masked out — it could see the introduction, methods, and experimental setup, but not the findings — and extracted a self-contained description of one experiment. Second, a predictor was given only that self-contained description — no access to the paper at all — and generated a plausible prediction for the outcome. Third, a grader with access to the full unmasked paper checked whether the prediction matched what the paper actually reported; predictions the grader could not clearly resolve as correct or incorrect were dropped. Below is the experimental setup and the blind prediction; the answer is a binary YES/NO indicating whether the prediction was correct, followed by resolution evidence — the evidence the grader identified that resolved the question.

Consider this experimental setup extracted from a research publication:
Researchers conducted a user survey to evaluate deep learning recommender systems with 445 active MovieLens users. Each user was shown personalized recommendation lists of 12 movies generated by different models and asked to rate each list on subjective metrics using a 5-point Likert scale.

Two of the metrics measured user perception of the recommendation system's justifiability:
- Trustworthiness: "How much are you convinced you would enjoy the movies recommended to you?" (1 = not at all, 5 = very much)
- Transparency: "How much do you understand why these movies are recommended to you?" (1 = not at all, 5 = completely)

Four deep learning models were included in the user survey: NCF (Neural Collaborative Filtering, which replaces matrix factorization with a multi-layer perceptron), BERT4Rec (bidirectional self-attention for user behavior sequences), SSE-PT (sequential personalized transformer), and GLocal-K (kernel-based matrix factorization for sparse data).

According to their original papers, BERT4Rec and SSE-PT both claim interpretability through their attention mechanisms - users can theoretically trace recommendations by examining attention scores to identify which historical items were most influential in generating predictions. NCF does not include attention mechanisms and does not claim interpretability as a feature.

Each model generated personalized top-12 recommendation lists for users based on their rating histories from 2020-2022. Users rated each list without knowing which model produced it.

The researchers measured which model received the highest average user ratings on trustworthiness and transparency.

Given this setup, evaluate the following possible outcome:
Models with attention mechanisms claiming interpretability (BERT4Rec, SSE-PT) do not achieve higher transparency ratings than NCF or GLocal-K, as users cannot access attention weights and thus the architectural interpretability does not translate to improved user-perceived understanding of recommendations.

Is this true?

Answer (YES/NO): YES